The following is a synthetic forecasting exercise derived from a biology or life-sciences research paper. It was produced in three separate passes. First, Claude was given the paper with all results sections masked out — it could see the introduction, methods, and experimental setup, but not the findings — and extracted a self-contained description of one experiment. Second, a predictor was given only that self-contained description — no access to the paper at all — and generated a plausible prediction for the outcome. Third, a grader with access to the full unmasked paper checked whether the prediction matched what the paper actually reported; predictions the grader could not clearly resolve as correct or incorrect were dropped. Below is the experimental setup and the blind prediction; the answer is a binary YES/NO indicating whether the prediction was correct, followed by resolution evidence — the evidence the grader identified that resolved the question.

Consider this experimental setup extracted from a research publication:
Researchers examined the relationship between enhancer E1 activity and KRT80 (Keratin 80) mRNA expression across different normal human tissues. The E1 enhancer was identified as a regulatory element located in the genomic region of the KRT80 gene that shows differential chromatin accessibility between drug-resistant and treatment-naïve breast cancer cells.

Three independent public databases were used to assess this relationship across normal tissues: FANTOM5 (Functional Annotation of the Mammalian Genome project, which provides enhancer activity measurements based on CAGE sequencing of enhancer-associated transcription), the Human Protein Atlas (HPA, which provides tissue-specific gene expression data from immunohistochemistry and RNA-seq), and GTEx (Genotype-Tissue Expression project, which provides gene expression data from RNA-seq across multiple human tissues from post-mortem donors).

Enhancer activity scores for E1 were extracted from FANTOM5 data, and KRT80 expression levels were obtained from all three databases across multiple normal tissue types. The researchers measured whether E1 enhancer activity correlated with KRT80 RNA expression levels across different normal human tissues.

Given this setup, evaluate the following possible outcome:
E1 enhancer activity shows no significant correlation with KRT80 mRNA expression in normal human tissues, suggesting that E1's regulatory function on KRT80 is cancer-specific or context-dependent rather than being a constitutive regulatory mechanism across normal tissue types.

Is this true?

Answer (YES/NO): NO